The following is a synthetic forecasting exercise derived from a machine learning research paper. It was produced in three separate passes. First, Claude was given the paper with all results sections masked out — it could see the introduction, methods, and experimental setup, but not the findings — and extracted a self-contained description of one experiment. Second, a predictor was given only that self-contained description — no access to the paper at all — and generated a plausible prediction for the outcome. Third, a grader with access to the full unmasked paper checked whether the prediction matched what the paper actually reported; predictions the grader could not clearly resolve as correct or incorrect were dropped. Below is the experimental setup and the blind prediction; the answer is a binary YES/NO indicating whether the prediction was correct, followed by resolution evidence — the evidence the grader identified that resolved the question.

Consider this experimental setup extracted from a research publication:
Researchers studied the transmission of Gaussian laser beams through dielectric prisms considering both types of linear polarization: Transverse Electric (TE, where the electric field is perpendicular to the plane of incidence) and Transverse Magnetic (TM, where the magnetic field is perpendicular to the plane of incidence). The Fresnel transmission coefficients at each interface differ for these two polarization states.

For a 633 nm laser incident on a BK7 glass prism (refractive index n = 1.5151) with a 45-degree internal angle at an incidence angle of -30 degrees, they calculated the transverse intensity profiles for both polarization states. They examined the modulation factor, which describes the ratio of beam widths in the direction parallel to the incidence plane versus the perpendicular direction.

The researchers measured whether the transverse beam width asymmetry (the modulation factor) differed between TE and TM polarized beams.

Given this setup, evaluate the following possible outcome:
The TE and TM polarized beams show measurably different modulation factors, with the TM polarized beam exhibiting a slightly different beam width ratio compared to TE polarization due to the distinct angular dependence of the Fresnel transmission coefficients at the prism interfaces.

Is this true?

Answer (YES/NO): NO